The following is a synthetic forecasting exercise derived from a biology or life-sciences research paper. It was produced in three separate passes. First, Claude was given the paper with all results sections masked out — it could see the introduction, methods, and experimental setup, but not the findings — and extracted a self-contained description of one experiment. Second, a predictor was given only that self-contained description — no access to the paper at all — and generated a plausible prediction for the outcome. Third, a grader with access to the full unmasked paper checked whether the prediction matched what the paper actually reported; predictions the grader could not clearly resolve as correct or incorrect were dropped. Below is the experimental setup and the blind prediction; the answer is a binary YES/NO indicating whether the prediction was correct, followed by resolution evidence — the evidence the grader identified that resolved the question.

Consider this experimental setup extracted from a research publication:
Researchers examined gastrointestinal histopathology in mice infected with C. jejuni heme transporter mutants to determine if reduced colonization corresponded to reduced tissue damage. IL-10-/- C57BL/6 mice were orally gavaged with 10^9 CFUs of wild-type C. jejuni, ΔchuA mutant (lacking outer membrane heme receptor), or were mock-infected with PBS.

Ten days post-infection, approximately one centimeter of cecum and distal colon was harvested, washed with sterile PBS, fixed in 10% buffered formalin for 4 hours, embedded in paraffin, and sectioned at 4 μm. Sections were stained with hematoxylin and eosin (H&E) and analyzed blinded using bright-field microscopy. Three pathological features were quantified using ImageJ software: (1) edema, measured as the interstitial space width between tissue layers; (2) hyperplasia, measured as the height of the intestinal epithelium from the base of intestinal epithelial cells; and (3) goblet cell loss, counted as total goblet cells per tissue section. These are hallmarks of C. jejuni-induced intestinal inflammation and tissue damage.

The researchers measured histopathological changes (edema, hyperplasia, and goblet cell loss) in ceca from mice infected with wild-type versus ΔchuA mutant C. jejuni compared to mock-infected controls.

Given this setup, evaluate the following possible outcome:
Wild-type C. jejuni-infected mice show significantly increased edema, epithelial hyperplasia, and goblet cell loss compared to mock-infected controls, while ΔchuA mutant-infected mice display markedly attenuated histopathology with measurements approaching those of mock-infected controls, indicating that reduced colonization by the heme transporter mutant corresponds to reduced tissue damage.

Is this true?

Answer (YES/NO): NO